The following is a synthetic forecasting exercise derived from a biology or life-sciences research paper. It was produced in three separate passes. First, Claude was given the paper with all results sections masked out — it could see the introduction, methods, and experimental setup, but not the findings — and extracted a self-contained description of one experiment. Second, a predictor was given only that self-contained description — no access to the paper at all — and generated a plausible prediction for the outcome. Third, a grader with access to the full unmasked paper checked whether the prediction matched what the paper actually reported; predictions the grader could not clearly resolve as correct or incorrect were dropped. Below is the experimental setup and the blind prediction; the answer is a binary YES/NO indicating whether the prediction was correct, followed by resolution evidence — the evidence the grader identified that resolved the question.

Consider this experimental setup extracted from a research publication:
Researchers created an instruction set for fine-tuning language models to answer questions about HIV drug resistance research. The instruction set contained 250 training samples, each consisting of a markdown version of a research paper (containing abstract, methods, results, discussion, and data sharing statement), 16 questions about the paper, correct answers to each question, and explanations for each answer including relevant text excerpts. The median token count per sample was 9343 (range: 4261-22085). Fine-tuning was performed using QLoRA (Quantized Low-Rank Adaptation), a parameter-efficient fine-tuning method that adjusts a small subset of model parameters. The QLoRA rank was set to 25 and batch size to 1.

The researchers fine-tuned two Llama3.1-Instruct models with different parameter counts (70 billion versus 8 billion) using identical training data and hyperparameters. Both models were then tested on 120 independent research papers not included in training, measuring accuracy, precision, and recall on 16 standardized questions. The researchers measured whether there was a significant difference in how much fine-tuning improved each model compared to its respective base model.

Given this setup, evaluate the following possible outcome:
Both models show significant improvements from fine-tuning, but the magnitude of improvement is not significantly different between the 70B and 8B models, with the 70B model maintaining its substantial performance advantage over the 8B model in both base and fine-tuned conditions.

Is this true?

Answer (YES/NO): NO